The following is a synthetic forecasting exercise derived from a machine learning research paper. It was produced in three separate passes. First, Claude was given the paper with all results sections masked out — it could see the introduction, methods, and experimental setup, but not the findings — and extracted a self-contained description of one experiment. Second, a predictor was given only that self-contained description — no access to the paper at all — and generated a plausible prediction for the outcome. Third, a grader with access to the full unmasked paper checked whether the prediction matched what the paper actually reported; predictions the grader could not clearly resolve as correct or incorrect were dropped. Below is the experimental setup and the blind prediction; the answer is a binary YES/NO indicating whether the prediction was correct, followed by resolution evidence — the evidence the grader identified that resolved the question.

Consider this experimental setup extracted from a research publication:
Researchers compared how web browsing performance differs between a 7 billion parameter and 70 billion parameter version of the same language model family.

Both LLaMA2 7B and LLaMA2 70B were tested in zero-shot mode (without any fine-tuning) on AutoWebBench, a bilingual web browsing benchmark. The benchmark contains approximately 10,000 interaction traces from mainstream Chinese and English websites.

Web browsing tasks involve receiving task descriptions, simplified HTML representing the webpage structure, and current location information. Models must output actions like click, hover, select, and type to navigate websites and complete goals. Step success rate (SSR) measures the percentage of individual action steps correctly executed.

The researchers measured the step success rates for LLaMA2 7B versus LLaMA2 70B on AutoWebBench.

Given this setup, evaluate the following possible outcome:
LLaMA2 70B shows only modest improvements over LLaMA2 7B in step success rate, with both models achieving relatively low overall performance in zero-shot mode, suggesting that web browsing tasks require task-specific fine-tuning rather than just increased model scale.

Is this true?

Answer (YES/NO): NO